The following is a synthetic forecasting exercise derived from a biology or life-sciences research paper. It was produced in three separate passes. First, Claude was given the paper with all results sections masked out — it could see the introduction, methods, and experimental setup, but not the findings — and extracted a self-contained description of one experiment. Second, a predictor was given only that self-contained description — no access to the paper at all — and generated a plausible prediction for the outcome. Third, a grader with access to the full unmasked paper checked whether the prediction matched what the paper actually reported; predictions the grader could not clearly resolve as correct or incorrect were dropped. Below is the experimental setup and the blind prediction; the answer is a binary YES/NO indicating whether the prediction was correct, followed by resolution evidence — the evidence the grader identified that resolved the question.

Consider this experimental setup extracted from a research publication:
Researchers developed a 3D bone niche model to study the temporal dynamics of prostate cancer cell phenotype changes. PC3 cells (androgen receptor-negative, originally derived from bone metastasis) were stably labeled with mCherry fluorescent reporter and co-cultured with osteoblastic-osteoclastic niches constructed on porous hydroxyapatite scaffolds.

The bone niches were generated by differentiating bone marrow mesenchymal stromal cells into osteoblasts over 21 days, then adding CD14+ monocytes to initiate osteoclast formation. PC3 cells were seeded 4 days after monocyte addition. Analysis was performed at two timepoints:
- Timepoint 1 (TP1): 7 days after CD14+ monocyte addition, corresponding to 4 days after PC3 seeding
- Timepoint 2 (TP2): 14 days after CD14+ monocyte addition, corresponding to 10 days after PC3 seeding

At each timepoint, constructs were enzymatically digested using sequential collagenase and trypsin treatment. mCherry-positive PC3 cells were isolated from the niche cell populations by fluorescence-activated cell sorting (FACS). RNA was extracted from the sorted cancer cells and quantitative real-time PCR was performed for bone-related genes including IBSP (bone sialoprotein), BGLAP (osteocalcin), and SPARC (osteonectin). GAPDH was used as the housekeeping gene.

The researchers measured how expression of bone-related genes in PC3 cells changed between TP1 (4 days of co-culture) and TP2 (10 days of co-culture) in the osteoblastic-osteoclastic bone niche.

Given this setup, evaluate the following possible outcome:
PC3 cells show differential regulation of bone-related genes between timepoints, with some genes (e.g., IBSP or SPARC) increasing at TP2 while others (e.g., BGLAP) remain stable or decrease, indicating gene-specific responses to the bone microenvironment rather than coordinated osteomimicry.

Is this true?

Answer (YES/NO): NO